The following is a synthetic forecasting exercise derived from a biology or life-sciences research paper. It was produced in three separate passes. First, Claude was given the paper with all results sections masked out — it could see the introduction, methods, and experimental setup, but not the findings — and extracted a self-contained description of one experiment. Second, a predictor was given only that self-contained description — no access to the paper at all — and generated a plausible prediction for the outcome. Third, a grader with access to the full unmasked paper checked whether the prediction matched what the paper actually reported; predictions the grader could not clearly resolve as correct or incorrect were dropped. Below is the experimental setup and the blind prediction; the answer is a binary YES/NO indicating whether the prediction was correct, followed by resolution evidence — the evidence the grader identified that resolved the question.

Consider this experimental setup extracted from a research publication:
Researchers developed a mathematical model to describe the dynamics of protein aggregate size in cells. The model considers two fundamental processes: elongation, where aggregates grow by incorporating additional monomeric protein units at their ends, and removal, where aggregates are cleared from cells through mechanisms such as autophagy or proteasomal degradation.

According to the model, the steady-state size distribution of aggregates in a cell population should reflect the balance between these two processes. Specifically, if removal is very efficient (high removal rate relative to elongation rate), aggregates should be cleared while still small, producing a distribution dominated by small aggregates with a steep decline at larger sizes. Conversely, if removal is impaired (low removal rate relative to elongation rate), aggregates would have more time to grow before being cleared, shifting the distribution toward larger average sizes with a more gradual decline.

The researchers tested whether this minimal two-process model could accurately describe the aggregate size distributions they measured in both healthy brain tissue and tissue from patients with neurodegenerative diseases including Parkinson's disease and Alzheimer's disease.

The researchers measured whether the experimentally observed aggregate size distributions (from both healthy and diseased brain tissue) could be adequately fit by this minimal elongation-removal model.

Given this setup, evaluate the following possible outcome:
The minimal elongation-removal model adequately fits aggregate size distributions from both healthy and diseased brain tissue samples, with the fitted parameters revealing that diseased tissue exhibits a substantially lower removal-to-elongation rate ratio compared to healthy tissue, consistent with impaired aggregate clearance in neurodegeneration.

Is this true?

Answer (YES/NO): YES